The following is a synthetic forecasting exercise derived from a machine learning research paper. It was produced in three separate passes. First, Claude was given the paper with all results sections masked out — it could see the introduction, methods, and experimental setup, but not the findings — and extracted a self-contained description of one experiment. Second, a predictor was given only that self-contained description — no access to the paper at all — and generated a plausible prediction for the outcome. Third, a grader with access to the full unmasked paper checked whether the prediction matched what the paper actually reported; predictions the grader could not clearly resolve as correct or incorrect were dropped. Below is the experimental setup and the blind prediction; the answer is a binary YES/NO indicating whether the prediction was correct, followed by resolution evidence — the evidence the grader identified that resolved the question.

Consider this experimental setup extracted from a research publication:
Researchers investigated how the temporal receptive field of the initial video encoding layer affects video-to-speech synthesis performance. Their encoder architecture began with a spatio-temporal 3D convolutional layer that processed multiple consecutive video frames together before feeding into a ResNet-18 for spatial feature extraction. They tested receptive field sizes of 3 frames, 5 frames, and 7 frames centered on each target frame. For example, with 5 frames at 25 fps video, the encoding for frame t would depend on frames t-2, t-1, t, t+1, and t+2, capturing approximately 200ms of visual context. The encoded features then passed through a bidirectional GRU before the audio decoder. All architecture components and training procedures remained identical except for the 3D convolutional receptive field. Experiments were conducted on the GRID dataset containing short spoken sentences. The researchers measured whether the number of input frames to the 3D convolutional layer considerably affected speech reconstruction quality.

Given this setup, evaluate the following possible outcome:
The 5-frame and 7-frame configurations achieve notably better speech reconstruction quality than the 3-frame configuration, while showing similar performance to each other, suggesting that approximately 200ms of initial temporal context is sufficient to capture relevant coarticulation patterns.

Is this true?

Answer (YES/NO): NO